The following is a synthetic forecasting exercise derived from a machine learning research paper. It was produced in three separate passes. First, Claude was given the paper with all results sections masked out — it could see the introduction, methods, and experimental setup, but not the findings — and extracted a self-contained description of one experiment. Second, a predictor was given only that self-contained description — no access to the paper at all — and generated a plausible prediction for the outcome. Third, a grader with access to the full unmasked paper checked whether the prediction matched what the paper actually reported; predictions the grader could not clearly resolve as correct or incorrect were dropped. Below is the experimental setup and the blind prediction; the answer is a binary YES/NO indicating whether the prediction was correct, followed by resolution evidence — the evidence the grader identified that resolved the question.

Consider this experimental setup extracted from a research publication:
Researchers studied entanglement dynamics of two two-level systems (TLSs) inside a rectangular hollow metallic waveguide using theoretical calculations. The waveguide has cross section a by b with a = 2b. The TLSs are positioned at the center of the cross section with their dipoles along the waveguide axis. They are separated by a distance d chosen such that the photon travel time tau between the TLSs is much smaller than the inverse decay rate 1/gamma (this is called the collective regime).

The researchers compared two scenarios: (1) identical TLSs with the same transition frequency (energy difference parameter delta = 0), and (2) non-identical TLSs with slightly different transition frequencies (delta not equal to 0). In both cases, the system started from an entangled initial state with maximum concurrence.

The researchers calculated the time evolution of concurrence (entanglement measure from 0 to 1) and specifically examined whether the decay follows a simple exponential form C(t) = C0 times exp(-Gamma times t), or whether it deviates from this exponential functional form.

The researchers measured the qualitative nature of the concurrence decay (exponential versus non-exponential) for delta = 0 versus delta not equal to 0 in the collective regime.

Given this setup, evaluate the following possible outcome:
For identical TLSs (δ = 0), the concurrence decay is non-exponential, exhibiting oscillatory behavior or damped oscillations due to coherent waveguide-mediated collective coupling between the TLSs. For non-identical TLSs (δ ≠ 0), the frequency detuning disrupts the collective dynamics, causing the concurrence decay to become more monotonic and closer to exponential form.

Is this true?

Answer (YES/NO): NO